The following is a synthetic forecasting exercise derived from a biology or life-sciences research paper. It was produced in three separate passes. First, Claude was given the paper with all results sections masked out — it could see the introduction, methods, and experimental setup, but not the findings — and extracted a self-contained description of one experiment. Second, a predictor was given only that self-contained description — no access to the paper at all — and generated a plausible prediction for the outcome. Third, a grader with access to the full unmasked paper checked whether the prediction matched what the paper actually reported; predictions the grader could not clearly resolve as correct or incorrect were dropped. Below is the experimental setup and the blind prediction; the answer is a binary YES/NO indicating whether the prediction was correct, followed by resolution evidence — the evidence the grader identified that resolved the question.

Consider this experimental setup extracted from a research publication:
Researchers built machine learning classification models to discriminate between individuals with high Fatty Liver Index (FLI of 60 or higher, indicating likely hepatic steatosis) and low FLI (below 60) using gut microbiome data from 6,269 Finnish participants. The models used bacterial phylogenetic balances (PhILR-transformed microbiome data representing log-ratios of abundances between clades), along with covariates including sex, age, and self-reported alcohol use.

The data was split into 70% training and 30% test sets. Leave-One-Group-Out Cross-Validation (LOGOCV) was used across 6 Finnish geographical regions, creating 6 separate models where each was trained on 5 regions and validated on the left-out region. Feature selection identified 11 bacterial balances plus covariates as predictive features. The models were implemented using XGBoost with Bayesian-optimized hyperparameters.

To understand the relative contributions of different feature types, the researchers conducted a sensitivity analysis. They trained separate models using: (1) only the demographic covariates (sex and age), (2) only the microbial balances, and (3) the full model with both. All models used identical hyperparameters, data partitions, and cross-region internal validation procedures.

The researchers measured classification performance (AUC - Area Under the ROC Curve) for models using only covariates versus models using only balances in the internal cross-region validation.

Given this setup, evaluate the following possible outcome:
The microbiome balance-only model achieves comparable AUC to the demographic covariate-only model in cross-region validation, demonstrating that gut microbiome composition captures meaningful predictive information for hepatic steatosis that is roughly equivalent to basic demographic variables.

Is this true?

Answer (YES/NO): NO